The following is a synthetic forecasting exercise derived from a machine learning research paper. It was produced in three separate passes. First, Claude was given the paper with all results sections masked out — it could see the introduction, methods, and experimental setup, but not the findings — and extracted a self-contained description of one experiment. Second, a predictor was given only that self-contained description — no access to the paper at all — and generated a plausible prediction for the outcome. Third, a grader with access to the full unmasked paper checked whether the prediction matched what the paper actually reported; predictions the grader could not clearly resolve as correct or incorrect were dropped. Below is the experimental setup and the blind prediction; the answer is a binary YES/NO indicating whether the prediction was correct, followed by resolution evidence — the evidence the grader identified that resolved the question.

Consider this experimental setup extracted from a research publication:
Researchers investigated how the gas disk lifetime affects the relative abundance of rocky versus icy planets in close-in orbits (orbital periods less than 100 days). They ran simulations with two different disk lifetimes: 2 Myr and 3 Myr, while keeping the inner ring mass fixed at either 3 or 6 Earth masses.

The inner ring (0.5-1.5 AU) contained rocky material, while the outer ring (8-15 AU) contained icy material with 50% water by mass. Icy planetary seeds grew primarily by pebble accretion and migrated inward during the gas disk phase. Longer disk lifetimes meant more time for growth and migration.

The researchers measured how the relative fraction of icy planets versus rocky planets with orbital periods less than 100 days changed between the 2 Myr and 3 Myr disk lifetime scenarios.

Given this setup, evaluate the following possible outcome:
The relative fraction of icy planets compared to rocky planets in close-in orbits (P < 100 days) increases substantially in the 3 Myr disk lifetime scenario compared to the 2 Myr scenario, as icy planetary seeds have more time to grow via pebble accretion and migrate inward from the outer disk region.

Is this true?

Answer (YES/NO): YES